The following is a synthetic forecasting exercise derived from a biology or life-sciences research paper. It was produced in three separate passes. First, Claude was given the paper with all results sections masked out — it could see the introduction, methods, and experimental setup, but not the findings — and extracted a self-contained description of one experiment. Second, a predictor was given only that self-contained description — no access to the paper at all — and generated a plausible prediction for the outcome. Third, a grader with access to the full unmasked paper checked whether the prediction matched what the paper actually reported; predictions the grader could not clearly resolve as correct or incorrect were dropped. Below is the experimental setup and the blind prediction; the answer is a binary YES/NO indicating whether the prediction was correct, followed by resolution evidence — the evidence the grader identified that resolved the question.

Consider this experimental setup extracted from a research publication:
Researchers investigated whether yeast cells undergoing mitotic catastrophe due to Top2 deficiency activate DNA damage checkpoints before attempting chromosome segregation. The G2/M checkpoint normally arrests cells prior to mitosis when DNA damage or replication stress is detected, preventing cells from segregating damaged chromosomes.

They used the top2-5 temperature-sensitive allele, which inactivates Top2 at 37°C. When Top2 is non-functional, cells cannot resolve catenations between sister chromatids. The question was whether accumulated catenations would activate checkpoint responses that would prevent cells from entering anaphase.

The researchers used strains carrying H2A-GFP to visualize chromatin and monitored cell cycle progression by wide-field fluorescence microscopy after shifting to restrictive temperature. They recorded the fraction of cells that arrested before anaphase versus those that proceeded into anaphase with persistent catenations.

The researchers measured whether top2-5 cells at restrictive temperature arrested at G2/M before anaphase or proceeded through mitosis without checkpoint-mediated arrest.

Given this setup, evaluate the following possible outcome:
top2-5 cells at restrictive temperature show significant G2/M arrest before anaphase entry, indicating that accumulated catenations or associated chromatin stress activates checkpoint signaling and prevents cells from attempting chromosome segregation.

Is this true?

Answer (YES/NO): NO